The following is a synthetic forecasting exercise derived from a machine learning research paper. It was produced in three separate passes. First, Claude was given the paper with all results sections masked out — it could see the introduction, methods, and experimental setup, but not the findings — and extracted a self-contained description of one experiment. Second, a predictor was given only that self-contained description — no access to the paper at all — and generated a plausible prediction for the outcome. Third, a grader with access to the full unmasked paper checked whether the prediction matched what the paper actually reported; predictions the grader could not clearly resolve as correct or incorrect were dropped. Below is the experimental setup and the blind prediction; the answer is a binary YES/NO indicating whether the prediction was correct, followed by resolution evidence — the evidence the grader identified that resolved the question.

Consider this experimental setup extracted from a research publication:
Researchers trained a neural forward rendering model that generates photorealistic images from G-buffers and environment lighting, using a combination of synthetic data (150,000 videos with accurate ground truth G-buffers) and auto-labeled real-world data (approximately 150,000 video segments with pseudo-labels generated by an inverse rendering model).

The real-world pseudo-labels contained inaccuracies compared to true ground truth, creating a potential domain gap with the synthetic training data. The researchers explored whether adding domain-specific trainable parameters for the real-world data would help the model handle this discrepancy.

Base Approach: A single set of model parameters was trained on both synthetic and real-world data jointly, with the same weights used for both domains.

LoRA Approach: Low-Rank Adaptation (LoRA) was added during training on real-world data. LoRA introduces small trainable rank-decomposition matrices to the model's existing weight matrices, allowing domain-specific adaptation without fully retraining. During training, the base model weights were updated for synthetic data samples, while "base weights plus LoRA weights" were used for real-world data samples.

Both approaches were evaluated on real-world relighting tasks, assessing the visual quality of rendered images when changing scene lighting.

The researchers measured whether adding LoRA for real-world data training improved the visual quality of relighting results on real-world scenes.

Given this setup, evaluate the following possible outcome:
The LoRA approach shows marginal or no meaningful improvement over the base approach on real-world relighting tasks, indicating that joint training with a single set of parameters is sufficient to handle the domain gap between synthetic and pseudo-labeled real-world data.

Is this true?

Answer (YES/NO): NO